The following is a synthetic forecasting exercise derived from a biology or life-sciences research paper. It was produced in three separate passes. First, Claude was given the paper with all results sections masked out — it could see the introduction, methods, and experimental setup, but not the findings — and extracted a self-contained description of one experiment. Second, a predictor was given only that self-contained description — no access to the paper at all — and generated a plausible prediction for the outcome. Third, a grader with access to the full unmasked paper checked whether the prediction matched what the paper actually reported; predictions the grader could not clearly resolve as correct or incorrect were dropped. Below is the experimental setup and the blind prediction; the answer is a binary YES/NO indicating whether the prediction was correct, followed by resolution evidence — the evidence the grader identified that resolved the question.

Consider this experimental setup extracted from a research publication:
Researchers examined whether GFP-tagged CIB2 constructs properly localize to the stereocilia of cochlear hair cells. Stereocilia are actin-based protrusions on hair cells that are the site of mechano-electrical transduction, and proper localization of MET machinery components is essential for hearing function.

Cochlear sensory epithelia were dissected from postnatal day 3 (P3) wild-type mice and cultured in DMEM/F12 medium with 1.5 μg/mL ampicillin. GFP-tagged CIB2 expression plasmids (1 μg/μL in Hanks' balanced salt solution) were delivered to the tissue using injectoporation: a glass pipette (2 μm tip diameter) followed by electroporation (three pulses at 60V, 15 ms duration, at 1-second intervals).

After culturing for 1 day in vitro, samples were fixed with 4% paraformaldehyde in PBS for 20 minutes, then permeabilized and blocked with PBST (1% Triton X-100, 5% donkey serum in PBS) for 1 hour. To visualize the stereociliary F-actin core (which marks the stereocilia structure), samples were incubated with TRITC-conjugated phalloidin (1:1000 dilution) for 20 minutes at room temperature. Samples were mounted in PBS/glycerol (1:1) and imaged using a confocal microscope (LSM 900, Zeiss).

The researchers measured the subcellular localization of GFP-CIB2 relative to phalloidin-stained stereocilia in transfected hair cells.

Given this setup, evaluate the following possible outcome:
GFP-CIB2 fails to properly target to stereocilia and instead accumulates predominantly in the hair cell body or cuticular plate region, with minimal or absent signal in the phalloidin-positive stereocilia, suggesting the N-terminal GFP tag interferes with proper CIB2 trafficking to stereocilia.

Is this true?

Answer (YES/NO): NO